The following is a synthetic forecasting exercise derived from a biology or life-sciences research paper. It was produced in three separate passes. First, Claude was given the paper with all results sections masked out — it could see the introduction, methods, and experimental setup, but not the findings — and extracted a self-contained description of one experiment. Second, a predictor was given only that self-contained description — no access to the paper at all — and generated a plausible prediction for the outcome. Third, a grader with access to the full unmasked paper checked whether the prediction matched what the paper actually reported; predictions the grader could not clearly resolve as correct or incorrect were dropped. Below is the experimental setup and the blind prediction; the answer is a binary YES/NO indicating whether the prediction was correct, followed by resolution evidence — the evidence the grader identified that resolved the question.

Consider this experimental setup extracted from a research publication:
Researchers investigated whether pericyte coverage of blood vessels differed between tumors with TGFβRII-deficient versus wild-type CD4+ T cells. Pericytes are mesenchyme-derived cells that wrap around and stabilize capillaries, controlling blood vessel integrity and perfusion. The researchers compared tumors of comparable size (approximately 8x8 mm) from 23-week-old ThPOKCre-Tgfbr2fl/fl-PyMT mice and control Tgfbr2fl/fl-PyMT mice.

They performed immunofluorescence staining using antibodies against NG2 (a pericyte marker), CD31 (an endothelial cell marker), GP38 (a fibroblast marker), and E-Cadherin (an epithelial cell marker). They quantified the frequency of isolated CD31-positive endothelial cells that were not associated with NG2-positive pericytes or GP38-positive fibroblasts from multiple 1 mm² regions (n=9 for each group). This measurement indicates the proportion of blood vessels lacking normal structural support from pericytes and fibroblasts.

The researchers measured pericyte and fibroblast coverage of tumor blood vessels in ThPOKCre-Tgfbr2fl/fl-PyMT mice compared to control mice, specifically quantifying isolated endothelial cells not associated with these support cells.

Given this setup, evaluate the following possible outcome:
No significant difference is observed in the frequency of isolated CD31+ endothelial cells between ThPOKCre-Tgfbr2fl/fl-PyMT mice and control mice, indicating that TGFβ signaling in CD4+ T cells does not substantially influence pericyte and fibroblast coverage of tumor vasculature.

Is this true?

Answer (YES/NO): NO